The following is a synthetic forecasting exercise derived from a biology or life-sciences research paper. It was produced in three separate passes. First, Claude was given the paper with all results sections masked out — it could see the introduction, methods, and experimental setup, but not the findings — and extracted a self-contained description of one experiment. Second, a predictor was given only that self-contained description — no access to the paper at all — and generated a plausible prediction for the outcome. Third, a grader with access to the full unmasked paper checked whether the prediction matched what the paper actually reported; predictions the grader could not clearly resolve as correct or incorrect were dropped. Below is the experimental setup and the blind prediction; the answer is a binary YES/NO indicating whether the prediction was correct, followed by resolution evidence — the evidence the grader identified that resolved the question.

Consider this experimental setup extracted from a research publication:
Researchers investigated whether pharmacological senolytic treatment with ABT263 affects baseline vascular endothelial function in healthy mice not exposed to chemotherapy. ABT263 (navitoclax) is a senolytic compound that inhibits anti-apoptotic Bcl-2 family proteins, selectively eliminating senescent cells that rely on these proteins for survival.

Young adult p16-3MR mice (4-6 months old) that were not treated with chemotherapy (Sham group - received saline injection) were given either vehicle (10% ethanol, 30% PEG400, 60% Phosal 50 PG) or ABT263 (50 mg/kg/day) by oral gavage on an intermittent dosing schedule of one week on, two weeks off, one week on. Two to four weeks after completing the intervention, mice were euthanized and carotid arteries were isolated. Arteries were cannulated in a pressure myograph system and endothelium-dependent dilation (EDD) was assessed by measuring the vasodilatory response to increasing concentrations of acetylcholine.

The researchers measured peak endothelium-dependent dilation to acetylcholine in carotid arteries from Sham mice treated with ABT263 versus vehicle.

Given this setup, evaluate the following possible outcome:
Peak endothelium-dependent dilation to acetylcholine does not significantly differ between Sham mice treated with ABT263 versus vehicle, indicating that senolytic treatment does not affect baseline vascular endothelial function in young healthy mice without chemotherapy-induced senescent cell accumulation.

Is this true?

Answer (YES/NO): YES